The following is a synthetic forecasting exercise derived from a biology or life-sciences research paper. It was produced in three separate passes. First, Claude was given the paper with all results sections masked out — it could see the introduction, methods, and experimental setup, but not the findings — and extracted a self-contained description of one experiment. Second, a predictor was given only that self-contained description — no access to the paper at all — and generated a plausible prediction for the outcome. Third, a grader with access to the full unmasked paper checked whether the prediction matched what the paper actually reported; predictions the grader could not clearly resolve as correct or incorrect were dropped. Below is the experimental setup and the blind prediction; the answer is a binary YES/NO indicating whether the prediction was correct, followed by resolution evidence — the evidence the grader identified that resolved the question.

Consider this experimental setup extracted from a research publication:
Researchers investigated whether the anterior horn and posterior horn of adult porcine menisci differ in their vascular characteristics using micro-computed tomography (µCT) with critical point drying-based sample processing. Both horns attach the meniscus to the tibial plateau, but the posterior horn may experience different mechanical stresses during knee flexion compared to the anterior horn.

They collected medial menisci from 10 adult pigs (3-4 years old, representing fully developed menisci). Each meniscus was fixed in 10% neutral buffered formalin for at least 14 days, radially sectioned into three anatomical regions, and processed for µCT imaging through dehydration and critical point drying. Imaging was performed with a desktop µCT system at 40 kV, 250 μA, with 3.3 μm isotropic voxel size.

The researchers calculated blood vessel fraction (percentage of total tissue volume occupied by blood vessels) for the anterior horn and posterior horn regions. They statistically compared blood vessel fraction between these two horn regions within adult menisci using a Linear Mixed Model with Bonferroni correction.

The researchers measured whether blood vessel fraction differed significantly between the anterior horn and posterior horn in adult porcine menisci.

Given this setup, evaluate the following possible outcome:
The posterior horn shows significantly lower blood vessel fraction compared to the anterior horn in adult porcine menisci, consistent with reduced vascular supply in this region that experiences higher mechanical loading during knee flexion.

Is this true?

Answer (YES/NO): NO